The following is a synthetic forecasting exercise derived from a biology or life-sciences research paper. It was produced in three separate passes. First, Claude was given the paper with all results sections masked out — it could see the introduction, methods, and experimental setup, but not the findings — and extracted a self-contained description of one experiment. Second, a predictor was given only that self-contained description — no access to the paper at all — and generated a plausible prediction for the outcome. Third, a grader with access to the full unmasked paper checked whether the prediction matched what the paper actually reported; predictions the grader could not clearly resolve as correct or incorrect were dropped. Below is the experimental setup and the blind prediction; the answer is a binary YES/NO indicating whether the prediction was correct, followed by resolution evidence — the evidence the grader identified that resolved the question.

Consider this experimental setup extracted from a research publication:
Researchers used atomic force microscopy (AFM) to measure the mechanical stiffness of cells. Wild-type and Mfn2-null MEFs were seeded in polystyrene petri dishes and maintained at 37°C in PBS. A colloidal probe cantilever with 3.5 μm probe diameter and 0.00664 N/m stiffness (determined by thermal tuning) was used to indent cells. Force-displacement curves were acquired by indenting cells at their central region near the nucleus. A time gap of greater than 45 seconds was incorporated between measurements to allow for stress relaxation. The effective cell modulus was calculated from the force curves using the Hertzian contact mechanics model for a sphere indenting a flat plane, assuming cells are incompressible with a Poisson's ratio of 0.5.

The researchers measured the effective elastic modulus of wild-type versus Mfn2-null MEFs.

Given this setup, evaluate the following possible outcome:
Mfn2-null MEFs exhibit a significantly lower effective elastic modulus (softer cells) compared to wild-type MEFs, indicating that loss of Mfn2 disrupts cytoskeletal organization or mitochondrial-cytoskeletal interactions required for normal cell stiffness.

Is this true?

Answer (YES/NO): YES